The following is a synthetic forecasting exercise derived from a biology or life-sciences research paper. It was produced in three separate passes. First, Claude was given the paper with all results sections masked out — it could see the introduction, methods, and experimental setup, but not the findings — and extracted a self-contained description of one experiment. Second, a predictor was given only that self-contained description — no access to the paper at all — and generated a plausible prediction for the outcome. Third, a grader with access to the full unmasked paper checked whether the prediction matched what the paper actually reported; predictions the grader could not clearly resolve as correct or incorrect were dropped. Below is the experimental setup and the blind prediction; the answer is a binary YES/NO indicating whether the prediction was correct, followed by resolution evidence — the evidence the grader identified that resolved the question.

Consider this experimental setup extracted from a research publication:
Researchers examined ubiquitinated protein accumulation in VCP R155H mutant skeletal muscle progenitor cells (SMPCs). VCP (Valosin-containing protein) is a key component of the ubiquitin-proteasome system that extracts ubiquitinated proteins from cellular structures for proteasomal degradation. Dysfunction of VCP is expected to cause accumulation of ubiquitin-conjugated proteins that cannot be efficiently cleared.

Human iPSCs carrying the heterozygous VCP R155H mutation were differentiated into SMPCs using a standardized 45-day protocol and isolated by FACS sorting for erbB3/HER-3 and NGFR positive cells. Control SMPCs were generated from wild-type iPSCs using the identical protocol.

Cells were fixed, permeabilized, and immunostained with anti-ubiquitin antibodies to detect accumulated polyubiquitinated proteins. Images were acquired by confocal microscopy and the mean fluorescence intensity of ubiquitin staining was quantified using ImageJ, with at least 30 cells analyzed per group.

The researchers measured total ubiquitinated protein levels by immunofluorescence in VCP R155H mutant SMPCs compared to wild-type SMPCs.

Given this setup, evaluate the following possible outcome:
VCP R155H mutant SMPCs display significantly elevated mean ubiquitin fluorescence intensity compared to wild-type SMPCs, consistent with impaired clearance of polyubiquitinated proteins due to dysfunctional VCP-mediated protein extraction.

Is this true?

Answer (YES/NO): YES